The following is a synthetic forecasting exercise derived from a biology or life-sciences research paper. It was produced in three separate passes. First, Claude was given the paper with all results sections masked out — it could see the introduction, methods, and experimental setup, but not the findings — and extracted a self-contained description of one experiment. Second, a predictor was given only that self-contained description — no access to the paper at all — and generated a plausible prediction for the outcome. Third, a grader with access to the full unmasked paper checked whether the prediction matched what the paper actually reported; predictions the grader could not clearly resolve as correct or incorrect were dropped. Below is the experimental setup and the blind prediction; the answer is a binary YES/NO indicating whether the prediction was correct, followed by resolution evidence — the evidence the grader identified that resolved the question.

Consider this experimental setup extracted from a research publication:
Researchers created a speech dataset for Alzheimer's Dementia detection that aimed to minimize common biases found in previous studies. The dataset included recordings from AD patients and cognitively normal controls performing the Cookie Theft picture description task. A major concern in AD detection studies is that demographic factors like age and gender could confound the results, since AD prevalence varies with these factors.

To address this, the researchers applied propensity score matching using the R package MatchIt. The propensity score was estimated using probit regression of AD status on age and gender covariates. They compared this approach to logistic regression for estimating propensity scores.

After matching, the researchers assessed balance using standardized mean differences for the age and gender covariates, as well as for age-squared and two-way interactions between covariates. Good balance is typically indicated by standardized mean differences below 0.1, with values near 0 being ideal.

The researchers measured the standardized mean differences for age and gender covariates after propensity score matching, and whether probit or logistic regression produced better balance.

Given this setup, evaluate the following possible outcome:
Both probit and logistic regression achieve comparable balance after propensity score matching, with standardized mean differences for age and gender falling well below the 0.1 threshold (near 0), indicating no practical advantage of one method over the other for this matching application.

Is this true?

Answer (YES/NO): NO